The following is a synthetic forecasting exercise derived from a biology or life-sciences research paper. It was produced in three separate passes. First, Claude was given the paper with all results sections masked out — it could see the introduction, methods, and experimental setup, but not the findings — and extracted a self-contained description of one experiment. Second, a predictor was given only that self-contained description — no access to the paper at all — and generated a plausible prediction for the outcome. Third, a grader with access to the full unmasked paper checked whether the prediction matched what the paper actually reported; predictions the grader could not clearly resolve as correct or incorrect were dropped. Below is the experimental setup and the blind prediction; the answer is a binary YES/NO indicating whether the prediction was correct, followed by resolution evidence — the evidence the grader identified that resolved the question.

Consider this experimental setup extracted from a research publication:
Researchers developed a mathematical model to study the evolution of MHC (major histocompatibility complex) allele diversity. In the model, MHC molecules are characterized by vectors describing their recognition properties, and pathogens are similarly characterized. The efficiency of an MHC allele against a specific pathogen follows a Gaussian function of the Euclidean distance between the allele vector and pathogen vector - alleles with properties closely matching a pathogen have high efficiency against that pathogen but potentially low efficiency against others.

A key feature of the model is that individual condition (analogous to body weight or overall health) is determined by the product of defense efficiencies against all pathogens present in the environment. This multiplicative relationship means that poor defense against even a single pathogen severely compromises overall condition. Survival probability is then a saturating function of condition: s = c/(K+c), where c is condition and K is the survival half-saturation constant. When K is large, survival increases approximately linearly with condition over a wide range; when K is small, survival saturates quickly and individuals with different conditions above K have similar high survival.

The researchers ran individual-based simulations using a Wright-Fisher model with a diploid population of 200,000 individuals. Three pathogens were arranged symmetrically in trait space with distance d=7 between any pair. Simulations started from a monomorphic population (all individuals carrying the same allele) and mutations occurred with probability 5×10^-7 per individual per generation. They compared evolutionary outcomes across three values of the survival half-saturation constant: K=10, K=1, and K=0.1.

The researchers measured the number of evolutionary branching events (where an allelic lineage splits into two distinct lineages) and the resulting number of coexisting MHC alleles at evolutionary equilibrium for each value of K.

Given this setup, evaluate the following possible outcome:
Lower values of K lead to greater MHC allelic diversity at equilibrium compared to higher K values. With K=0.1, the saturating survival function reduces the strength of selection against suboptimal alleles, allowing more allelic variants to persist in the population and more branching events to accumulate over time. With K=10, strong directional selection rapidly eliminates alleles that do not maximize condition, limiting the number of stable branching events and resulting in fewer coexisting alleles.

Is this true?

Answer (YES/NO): NO